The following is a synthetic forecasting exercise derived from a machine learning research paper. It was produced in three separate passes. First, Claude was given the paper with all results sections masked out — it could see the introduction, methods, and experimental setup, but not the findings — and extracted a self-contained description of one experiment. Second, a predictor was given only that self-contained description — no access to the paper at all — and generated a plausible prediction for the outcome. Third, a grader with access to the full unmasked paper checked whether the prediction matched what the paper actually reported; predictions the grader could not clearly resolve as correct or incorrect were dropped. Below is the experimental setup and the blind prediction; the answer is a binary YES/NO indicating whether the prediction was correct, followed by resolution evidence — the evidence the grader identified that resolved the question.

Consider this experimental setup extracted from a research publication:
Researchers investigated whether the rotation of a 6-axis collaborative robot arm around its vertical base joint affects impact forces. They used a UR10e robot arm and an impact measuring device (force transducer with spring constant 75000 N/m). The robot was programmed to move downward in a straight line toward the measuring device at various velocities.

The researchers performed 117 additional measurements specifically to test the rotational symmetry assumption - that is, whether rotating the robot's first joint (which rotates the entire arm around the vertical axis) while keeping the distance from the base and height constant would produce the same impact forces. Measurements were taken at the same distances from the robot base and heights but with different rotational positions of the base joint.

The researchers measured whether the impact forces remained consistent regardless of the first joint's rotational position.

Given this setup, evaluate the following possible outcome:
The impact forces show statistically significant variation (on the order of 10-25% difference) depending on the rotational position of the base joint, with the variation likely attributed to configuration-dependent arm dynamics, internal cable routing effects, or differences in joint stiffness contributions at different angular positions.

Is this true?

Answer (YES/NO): NO